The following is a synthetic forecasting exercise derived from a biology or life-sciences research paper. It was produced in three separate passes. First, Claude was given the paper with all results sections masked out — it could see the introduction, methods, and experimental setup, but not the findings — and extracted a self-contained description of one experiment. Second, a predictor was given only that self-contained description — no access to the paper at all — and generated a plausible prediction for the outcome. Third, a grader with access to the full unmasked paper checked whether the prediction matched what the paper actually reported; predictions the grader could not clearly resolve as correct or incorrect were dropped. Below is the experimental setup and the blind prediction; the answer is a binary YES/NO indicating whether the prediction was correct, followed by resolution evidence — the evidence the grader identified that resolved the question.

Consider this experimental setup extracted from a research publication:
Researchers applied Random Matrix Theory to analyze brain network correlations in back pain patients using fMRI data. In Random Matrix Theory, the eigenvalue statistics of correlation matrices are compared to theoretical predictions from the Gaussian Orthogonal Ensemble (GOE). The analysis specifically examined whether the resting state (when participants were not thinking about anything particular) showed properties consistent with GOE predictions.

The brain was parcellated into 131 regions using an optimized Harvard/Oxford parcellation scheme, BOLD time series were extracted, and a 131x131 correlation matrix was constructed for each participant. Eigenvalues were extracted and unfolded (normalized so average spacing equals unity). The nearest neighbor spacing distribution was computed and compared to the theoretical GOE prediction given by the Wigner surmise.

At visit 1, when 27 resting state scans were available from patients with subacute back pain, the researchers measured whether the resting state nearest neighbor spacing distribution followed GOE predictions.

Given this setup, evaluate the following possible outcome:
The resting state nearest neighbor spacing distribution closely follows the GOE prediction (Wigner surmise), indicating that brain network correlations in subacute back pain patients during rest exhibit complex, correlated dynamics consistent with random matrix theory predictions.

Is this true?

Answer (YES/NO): YES